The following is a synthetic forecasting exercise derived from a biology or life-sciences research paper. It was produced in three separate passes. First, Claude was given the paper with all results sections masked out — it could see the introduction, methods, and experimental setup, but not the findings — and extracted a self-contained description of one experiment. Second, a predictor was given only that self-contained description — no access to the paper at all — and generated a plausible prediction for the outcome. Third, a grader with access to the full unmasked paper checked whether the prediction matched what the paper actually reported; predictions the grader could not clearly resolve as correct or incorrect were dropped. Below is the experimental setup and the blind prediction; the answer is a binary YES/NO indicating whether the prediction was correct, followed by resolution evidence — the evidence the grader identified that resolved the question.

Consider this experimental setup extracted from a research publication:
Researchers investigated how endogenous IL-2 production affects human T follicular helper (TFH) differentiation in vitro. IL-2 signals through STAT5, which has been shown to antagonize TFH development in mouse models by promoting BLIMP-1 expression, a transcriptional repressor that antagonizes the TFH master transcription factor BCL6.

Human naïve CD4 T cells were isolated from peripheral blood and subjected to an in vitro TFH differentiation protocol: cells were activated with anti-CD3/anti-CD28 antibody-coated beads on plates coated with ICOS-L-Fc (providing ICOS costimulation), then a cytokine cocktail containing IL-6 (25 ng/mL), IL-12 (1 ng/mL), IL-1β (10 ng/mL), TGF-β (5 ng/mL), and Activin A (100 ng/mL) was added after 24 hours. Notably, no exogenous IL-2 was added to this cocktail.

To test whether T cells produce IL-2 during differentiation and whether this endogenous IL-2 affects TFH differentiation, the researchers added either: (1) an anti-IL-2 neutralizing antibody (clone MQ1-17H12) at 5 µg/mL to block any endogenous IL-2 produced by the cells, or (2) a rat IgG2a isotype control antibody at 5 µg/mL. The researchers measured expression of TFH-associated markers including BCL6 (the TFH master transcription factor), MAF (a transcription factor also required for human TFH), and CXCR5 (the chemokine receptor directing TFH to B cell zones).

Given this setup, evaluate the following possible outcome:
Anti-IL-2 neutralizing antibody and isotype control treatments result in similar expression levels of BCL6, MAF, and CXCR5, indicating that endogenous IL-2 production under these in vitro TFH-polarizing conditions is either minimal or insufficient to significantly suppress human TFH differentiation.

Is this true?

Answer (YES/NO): NO